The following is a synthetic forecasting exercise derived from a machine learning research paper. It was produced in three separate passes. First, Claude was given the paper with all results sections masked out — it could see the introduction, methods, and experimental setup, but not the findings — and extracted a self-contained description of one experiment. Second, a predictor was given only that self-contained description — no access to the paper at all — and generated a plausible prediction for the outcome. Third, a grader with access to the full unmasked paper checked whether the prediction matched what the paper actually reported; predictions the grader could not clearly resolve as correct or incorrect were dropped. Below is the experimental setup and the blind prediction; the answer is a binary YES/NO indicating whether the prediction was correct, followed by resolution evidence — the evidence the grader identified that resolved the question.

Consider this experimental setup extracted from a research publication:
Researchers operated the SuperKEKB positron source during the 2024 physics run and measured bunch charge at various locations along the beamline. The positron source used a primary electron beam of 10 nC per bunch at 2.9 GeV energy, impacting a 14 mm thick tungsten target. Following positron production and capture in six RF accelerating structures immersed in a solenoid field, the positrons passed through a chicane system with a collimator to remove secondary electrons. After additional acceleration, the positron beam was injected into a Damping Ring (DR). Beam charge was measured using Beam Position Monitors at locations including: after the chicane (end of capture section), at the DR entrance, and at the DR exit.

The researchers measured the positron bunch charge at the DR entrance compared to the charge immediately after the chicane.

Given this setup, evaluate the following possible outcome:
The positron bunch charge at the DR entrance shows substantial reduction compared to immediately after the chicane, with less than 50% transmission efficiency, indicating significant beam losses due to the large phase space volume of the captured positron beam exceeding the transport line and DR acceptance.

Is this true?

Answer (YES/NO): NO